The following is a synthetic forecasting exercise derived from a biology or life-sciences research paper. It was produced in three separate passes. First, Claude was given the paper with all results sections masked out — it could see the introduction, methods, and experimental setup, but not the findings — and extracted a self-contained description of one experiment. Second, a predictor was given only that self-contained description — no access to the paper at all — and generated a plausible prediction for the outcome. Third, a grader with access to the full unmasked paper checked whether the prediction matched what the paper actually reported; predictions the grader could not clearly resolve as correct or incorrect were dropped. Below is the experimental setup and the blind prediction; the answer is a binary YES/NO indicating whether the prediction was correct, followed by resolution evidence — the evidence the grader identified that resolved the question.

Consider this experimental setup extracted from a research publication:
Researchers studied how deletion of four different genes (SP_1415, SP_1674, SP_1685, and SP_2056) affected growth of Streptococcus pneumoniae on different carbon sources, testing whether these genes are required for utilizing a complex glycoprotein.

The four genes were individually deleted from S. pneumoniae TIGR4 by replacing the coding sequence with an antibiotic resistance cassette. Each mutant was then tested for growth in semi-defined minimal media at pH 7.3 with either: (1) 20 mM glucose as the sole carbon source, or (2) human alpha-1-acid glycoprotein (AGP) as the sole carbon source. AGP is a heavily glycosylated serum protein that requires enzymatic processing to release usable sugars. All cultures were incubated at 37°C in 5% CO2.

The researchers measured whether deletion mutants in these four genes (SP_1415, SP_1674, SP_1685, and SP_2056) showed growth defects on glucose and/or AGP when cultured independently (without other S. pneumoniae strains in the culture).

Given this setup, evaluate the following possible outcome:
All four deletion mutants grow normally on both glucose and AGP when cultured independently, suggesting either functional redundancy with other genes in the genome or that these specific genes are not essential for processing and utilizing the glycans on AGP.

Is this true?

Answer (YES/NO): NO